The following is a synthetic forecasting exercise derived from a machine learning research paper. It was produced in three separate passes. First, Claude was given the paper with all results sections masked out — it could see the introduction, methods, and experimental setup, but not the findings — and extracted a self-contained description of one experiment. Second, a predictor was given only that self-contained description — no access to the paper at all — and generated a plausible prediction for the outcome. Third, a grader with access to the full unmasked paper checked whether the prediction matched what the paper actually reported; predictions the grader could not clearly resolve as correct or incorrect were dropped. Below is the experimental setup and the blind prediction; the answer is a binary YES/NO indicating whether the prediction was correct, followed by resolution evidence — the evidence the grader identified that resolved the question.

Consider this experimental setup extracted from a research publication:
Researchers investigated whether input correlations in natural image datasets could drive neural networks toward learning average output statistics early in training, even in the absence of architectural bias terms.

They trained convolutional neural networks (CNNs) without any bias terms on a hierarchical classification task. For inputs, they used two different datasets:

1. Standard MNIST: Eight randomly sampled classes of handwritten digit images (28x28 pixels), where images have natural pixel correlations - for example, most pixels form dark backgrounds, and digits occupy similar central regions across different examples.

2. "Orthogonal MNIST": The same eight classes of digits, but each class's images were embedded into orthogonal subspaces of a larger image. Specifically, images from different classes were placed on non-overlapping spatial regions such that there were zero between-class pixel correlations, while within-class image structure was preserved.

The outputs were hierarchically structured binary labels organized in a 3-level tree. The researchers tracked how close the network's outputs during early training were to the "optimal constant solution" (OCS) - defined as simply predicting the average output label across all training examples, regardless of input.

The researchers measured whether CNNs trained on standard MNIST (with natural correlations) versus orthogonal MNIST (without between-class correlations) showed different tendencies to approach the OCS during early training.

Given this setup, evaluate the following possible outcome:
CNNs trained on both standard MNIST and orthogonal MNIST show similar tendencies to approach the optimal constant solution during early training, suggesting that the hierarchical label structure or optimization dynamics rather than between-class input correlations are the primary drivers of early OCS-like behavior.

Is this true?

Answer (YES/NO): NO